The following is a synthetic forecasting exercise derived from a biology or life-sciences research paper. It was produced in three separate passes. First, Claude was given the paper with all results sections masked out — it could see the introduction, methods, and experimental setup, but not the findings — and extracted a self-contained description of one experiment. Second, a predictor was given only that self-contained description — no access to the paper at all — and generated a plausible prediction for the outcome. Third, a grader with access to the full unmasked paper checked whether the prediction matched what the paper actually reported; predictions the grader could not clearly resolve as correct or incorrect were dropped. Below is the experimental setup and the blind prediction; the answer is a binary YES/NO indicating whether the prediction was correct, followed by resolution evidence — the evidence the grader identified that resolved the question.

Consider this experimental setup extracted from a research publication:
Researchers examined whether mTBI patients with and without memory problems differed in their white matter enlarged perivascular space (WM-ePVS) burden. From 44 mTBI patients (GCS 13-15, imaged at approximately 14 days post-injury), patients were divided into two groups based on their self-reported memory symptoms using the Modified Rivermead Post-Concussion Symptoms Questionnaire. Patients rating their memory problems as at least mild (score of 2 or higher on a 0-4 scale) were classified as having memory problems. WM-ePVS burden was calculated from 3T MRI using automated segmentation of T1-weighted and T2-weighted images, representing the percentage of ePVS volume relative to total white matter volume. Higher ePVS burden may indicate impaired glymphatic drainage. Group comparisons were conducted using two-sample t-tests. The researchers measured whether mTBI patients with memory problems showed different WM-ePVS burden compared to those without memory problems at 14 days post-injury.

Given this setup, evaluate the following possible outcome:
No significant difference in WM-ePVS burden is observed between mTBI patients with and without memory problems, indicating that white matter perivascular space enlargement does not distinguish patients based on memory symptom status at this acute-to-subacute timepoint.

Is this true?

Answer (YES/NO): NO